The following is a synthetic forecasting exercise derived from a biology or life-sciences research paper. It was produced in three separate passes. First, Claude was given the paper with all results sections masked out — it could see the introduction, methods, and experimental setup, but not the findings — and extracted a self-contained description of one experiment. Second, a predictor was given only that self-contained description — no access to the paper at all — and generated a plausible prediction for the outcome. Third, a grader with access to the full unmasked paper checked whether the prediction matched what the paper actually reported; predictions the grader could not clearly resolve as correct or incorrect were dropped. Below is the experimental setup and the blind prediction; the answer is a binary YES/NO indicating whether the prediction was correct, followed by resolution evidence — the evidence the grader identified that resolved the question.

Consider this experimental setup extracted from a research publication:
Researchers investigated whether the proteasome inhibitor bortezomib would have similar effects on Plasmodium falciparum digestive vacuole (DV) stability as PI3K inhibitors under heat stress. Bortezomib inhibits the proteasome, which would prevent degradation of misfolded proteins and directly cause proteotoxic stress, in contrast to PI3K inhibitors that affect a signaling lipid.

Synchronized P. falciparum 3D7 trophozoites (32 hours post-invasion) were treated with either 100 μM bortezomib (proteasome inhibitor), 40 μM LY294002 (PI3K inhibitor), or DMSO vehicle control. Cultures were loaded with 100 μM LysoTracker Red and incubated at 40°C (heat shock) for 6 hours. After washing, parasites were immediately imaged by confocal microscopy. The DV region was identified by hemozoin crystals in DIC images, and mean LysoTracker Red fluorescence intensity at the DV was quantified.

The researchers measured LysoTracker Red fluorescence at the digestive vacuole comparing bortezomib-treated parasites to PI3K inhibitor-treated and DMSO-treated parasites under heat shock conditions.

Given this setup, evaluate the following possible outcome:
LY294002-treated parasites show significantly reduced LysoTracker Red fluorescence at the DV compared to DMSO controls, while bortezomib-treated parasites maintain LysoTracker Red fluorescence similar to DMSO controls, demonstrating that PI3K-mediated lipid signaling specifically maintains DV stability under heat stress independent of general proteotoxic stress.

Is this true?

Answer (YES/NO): NO